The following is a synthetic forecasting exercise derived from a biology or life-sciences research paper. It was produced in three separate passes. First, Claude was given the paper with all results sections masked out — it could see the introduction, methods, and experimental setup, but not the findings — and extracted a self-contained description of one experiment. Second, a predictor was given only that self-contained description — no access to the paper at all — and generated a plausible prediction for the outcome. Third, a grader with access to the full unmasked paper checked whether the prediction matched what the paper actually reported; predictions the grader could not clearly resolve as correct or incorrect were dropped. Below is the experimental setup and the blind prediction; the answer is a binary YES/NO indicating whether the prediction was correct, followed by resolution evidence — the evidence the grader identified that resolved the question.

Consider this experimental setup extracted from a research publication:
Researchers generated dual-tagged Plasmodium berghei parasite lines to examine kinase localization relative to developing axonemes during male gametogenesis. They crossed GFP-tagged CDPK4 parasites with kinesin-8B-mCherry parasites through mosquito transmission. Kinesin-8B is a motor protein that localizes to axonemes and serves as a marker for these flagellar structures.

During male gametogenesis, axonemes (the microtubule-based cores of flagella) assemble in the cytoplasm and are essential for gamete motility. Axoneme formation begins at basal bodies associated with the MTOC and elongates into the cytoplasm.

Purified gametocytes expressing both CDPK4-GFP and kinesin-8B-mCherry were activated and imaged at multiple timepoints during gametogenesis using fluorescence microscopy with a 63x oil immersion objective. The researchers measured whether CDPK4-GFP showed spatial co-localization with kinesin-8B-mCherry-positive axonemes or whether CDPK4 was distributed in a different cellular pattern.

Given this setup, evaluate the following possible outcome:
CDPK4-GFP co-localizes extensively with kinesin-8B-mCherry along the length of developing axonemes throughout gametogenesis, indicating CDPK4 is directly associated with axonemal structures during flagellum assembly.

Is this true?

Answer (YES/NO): NO